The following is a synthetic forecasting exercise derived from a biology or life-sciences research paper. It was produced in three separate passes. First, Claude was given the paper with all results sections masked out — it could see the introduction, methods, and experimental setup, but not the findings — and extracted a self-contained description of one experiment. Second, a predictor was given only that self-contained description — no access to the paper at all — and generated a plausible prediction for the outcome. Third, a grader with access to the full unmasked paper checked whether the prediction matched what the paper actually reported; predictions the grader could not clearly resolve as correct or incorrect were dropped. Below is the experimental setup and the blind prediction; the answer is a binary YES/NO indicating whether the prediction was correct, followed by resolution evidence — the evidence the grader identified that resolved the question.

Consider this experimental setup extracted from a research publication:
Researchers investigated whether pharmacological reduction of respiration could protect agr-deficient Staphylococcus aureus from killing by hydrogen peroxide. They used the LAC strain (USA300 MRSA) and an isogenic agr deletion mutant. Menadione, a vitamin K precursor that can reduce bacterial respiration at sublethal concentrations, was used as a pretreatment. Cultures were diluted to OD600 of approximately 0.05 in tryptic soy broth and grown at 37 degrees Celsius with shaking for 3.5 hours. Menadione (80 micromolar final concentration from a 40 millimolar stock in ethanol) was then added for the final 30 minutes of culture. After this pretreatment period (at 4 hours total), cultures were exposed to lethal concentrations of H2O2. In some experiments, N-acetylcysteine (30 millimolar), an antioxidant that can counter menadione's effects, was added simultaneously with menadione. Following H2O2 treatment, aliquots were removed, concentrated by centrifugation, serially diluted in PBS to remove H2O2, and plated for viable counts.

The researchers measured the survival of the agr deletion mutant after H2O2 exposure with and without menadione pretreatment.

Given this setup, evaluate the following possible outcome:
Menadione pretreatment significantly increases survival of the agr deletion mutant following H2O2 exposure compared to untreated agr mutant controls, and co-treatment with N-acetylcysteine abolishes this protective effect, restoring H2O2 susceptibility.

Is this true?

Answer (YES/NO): YES